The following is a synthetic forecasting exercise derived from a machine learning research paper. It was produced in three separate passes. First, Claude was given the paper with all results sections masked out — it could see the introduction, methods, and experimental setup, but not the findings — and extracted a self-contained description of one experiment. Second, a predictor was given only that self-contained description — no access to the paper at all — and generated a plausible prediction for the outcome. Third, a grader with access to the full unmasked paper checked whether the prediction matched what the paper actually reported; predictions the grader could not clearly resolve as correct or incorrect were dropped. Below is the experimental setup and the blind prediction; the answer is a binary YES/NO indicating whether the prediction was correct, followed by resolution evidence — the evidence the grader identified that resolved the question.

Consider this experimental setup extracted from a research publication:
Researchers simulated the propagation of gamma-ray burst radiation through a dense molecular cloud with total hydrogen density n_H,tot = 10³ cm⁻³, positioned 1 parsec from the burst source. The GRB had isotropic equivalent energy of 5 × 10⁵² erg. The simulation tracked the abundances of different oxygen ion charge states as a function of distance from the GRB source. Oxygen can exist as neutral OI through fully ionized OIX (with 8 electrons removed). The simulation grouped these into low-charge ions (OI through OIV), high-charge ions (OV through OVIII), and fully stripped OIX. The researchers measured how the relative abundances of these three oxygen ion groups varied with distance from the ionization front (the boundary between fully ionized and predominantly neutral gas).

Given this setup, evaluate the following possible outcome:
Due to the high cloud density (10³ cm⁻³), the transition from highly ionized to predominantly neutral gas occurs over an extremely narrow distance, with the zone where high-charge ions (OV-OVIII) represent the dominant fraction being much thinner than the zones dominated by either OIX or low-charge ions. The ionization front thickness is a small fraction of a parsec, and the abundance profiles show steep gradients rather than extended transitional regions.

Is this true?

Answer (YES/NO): NO